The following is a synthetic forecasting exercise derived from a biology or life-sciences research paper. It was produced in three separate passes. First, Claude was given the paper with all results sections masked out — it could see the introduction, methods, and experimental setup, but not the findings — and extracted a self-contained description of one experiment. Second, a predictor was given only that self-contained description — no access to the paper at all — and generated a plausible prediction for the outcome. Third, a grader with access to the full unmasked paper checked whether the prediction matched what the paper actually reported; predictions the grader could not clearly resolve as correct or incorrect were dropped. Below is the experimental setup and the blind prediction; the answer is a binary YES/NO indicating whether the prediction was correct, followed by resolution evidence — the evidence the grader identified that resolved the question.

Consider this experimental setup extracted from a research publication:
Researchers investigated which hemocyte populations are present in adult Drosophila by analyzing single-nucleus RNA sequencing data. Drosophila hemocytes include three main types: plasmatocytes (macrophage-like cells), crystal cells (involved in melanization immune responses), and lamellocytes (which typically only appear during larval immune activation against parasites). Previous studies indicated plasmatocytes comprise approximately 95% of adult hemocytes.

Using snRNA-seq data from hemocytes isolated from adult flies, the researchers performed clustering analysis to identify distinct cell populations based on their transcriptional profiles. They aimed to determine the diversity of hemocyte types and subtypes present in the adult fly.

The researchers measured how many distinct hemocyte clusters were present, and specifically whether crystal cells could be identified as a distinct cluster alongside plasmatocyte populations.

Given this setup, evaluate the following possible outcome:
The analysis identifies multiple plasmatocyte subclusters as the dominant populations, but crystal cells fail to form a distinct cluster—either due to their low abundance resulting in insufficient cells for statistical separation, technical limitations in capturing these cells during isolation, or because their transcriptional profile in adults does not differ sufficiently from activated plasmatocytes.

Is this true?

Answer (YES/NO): NO